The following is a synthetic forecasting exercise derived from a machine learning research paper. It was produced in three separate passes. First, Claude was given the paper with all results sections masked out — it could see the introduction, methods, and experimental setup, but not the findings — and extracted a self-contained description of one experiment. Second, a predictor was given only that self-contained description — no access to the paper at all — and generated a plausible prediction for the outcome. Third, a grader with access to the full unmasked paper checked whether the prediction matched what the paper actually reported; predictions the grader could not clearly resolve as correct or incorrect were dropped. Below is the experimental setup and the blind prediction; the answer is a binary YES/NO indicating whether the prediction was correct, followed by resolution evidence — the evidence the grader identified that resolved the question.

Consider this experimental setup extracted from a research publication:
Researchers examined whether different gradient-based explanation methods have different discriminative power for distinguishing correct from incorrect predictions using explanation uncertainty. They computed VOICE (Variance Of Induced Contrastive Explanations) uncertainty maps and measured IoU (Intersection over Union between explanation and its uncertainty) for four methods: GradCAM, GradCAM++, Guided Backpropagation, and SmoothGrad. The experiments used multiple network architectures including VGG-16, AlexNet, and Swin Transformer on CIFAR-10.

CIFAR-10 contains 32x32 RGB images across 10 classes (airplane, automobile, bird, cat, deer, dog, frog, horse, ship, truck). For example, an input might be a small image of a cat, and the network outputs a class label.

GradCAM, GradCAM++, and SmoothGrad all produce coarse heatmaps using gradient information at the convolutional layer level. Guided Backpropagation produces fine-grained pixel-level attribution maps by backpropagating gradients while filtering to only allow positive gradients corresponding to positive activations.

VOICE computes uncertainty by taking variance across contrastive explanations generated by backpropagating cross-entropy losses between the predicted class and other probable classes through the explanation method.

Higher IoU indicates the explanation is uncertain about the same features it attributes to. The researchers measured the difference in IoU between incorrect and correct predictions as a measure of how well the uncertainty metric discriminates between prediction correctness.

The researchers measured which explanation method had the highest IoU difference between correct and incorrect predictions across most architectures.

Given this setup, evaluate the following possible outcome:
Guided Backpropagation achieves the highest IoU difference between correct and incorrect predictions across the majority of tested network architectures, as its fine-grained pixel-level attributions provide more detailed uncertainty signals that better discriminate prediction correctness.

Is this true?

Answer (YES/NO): YES